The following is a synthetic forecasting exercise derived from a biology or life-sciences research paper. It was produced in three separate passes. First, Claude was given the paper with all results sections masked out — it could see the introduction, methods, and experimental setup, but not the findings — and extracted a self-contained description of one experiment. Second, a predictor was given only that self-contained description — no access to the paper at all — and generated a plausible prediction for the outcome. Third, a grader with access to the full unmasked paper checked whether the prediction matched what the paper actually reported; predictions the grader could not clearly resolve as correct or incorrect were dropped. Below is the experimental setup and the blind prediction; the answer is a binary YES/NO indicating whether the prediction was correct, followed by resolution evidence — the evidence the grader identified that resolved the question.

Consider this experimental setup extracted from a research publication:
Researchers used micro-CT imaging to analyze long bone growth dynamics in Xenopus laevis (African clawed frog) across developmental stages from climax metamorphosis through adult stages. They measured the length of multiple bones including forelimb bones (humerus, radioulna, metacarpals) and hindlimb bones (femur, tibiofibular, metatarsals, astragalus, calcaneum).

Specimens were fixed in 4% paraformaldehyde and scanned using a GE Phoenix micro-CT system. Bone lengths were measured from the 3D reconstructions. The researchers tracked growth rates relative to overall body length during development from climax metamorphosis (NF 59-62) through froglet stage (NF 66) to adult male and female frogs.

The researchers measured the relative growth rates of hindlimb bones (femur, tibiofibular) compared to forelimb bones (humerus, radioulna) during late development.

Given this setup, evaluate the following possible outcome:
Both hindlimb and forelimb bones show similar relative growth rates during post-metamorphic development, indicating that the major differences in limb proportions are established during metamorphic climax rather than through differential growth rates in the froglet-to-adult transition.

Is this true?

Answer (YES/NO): NO